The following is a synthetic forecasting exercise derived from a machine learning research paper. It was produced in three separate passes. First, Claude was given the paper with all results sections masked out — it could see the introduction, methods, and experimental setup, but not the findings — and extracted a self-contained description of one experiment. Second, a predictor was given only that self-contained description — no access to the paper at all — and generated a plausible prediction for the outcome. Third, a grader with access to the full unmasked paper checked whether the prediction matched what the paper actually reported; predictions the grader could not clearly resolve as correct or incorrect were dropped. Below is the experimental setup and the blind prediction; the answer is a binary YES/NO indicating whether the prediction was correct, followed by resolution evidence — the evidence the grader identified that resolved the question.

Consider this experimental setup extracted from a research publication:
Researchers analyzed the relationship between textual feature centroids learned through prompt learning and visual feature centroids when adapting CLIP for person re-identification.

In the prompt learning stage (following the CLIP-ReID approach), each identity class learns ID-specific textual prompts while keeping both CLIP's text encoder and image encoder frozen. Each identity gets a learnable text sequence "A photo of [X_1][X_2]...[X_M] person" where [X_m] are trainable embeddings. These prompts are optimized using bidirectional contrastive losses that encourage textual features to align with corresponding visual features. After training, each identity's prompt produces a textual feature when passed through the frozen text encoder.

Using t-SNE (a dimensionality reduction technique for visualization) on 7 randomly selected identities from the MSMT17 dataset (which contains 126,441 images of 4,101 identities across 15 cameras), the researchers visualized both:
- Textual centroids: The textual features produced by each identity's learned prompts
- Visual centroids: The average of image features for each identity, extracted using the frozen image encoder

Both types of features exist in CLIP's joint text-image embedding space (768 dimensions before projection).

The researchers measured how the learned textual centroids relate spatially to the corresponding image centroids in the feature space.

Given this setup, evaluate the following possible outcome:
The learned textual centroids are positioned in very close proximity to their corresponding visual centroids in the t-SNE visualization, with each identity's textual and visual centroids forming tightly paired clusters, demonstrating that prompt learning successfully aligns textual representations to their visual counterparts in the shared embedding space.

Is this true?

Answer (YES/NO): YES